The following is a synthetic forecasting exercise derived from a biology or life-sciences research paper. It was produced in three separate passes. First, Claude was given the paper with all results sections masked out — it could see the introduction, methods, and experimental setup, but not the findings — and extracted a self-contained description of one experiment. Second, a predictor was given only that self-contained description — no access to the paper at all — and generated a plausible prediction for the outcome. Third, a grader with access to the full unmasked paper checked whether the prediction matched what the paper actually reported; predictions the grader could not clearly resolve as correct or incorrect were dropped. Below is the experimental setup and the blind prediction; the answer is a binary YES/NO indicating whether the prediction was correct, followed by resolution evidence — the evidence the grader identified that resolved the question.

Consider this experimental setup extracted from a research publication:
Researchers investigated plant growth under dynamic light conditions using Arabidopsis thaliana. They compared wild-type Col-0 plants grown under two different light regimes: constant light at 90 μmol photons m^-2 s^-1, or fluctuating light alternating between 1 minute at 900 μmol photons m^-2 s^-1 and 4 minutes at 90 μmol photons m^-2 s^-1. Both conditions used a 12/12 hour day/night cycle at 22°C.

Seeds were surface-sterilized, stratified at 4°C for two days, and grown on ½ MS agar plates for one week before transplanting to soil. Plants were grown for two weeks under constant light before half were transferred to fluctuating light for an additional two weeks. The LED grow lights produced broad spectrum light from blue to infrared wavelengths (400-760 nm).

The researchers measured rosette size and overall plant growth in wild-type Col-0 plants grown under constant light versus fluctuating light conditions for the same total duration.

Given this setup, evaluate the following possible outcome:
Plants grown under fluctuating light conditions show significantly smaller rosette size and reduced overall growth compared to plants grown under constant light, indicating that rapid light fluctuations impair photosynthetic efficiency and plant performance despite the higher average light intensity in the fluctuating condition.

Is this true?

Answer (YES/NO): YES